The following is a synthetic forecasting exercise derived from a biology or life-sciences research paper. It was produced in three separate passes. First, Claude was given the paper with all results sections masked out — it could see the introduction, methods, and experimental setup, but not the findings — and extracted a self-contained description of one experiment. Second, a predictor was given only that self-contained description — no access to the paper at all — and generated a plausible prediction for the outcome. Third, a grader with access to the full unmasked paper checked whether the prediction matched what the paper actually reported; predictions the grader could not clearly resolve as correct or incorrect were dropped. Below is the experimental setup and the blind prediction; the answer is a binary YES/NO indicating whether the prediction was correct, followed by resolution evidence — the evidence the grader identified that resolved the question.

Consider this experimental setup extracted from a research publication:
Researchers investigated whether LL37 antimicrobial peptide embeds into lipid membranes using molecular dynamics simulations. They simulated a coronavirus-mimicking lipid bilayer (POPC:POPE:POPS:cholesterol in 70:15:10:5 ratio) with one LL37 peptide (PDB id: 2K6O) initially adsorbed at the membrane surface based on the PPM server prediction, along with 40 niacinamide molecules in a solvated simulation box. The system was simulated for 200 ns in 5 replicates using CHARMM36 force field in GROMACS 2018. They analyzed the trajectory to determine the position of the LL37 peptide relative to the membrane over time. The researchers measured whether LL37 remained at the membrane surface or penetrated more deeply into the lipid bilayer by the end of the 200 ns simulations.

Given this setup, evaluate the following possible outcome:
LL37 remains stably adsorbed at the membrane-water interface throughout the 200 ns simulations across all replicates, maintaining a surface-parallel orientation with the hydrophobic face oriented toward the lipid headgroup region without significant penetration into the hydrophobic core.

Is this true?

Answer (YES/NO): NO